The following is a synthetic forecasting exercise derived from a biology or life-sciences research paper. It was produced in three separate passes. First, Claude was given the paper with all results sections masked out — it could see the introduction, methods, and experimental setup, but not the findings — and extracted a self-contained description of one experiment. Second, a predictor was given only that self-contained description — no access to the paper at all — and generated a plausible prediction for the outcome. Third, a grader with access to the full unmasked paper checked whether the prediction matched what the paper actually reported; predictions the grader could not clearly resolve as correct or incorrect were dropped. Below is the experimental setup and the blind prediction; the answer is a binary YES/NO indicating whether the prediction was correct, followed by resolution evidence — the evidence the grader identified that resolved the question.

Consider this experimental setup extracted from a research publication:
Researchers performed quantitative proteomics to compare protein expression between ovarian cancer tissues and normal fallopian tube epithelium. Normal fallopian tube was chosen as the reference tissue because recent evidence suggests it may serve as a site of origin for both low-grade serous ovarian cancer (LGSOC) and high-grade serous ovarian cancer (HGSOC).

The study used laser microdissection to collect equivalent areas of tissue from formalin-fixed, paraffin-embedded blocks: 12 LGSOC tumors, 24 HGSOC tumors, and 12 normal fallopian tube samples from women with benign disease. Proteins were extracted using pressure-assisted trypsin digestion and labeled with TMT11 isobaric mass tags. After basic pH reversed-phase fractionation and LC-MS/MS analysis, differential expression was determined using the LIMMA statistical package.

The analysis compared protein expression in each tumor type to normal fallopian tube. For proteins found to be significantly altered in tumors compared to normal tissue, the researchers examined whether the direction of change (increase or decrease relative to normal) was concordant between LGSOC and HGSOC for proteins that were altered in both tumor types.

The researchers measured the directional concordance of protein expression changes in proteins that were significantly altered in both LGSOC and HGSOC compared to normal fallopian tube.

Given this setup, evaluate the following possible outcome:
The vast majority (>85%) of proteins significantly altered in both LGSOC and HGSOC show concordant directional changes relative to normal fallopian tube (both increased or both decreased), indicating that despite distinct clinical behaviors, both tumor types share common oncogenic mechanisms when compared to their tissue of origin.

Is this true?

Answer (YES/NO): YES